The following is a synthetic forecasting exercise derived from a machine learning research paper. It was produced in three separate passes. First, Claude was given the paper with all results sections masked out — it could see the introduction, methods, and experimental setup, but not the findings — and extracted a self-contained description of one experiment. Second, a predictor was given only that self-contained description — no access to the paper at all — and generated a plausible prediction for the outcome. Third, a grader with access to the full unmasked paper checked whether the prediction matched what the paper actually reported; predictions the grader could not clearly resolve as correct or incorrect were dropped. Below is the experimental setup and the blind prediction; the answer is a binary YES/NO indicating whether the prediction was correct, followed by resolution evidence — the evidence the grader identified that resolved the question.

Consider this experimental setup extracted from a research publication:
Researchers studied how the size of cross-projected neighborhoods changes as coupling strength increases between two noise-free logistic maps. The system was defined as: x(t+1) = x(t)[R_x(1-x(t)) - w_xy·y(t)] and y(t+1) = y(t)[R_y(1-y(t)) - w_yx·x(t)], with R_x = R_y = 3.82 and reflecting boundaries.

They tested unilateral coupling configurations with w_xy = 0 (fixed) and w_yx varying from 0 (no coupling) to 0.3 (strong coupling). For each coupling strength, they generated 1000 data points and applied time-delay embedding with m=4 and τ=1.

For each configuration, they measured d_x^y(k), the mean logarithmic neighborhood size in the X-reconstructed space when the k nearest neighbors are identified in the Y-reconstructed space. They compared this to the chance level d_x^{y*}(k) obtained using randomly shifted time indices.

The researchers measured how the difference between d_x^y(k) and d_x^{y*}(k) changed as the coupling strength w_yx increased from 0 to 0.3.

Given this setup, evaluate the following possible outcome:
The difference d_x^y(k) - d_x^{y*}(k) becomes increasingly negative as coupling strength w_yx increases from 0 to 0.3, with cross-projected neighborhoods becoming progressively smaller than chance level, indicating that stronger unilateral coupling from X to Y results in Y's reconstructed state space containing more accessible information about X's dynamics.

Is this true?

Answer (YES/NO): YES